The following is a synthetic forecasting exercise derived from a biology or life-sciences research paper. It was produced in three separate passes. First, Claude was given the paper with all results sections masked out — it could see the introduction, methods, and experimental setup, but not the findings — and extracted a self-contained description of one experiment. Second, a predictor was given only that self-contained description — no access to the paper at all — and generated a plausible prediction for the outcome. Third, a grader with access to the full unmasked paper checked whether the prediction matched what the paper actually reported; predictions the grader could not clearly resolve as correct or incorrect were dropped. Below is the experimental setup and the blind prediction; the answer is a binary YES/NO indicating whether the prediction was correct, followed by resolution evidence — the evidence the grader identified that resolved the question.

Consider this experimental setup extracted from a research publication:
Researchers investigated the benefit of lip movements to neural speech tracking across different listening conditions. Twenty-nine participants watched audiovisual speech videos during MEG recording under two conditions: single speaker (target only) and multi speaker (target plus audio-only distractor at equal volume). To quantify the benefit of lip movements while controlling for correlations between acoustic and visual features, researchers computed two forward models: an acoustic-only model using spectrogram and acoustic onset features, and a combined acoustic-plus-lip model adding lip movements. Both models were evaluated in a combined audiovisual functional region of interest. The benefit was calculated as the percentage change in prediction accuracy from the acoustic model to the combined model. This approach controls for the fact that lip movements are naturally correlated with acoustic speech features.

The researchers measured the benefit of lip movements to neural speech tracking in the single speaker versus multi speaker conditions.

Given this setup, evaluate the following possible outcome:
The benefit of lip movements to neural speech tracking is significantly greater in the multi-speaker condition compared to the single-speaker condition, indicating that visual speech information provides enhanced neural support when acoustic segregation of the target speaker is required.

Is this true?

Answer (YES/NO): YES